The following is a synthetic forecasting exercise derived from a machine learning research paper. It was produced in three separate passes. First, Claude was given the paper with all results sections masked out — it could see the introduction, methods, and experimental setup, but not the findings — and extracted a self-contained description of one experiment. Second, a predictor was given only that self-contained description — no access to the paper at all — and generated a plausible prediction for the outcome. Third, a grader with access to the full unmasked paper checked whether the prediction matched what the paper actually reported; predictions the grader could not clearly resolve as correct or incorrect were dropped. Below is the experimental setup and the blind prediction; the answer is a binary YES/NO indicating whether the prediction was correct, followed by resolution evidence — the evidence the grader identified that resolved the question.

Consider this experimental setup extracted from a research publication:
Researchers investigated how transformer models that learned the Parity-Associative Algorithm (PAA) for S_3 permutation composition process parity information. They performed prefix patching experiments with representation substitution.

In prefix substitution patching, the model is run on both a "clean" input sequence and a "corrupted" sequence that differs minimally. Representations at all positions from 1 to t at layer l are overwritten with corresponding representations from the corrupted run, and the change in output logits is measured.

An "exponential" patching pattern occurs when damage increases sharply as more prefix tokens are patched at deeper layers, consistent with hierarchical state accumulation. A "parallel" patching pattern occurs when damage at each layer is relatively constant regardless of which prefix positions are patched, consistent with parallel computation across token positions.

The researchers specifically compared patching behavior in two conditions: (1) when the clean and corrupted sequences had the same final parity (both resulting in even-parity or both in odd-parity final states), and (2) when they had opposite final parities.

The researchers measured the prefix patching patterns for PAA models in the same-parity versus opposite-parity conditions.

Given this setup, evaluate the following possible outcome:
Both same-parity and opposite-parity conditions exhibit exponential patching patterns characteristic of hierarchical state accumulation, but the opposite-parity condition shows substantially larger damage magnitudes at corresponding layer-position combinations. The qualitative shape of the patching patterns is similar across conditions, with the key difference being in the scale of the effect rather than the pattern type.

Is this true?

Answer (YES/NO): NO